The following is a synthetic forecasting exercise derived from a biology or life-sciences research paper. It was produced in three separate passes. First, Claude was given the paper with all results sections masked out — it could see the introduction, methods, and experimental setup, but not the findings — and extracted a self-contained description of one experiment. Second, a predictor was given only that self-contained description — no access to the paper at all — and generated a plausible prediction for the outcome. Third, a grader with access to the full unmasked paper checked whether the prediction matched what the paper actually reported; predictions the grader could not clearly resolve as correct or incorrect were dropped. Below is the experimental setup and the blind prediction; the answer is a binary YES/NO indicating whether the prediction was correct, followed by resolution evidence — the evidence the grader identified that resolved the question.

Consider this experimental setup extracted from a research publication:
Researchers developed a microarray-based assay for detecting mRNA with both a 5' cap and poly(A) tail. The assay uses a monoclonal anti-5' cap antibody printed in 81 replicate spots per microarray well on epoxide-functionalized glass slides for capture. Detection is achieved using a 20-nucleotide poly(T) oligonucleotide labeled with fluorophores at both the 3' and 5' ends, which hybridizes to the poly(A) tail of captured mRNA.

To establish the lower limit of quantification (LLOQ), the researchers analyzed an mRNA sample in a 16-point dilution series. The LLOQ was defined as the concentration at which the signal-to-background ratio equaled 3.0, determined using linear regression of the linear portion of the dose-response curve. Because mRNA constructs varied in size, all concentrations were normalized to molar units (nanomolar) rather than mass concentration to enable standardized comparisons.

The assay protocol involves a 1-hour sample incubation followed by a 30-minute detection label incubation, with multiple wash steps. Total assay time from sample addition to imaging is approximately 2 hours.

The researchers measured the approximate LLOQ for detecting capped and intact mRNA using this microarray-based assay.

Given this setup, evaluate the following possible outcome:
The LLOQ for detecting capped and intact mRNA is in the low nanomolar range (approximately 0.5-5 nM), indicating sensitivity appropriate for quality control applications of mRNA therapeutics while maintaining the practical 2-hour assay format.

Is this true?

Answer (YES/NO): NO